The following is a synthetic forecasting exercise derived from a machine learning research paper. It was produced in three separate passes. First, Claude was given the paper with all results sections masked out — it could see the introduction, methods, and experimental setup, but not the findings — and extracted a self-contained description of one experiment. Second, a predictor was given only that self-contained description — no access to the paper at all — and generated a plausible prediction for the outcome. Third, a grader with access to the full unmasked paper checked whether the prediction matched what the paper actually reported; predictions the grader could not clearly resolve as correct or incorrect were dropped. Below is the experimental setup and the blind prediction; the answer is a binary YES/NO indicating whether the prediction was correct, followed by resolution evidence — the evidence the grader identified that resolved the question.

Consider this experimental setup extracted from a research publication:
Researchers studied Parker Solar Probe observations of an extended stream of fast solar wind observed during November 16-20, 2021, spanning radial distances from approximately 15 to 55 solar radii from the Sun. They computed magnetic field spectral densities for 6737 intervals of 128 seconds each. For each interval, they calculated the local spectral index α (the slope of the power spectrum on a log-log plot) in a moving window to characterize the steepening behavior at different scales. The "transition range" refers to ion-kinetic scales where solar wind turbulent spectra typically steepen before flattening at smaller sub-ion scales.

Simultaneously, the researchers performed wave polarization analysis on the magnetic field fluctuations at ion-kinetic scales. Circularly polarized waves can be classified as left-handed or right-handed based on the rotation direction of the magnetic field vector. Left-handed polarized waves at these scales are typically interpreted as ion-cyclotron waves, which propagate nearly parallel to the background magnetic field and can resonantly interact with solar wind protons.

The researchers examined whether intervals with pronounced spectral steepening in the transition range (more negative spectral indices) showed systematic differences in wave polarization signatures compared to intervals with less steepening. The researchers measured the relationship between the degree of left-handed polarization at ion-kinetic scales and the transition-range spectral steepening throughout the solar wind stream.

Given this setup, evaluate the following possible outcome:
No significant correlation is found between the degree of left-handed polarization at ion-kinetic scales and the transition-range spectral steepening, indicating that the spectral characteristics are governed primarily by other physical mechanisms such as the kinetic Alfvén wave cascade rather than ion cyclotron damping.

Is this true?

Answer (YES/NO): NO